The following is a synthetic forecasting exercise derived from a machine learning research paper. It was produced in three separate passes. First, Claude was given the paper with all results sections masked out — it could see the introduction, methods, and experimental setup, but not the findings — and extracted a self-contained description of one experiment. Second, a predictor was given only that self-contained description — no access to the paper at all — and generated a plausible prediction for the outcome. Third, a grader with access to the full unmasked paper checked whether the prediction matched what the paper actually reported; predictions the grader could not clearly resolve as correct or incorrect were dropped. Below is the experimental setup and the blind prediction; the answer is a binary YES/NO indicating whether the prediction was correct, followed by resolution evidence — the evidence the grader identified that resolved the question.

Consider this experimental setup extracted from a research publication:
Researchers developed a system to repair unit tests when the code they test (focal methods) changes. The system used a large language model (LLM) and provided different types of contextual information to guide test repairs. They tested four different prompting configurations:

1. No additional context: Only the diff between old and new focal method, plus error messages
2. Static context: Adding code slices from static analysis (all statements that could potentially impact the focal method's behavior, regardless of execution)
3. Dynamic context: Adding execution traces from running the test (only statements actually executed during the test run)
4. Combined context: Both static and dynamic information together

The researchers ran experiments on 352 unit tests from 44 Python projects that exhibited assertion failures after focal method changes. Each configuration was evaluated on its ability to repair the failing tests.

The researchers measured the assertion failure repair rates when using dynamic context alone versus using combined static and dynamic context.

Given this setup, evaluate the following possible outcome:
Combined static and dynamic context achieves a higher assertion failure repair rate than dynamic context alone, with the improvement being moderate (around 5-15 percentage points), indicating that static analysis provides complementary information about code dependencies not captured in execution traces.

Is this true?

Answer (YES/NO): NO